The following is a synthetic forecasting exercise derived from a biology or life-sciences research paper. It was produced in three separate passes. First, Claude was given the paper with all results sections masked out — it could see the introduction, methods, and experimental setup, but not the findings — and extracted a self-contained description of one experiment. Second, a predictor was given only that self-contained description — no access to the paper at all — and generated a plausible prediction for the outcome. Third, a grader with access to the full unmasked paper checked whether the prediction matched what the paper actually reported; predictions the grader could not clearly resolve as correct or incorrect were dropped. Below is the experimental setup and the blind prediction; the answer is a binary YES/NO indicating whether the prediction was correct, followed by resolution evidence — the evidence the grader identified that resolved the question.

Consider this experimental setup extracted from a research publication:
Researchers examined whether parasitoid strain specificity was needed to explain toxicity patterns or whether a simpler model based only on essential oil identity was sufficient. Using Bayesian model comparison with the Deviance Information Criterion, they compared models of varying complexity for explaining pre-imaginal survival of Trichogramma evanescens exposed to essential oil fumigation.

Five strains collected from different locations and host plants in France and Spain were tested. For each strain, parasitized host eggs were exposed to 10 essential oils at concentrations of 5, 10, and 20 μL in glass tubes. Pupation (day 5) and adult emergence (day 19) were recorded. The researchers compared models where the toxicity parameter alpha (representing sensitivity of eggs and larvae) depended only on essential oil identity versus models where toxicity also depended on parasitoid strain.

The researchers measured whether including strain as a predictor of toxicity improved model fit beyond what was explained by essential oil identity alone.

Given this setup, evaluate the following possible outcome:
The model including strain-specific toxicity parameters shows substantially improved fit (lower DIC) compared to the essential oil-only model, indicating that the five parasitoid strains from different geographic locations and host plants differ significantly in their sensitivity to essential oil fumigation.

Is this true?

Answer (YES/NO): YES